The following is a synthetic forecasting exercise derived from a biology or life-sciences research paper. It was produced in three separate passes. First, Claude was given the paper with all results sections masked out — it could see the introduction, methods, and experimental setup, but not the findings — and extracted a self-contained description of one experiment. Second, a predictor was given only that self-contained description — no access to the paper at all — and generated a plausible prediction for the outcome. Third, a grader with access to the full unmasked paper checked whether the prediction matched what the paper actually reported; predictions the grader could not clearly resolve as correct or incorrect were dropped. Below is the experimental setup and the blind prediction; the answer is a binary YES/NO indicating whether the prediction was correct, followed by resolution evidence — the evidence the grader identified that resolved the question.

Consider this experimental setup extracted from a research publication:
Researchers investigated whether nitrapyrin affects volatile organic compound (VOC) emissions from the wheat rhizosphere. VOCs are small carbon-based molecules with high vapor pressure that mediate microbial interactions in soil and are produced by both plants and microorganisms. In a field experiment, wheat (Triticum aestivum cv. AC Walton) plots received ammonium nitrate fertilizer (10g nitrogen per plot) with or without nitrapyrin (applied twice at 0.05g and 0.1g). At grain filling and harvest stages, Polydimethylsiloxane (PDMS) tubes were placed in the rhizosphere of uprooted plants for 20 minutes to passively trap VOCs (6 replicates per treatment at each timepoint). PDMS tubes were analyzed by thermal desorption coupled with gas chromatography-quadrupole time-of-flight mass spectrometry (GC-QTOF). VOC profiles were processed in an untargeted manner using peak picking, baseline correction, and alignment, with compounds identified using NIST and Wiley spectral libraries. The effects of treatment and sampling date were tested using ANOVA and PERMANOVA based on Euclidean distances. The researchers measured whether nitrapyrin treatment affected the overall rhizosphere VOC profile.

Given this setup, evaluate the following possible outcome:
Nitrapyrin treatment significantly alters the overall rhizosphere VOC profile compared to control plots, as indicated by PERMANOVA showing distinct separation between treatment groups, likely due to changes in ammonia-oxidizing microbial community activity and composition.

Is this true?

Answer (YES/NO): NO